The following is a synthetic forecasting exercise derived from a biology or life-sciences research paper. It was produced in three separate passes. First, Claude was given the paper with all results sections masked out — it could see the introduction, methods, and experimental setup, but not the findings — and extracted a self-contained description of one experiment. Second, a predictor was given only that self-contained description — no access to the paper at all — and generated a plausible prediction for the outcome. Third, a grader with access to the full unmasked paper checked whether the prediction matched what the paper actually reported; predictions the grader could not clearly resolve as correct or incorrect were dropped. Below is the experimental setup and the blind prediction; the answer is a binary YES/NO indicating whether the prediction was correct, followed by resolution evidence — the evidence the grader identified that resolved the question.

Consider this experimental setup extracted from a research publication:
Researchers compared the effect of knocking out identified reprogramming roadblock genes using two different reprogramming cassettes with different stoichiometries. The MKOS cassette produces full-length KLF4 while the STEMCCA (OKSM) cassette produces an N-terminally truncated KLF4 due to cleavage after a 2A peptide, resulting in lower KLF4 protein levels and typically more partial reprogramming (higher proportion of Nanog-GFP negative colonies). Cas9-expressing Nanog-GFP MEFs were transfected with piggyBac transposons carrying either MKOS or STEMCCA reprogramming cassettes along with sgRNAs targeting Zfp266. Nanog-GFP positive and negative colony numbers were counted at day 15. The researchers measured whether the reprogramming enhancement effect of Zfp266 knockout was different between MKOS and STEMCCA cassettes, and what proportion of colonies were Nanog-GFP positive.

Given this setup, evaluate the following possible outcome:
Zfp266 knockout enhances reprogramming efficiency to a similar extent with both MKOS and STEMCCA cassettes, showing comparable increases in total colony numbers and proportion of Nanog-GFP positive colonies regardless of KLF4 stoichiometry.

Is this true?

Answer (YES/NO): NO